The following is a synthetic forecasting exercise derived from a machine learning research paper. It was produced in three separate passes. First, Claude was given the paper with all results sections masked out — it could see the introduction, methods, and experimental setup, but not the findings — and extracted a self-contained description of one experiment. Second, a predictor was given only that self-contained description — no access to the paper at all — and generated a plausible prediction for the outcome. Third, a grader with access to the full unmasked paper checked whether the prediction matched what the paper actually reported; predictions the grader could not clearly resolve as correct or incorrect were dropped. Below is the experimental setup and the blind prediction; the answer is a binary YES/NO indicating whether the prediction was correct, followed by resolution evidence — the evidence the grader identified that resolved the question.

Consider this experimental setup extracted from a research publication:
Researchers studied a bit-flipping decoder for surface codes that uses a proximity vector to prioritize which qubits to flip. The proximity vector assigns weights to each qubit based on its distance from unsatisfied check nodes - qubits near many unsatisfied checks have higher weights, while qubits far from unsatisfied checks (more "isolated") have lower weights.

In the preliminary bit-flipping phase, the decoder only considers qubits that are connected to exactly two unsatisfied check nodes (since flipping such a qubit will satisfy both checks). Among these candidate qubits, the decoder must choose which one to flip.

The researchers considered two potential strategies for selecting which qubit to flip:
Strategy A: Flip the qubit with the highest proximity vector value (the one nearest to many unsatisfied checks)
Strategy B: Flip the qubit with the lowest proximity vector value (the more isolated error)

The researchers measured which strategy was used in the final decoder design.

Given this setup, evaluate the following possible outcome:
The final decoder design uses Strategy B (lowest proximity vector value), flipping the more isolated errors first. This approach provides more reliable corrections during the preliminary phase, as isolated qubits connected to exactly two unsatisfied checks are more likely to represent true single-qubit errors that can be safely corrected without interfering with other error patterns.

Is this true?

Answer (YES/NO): YES